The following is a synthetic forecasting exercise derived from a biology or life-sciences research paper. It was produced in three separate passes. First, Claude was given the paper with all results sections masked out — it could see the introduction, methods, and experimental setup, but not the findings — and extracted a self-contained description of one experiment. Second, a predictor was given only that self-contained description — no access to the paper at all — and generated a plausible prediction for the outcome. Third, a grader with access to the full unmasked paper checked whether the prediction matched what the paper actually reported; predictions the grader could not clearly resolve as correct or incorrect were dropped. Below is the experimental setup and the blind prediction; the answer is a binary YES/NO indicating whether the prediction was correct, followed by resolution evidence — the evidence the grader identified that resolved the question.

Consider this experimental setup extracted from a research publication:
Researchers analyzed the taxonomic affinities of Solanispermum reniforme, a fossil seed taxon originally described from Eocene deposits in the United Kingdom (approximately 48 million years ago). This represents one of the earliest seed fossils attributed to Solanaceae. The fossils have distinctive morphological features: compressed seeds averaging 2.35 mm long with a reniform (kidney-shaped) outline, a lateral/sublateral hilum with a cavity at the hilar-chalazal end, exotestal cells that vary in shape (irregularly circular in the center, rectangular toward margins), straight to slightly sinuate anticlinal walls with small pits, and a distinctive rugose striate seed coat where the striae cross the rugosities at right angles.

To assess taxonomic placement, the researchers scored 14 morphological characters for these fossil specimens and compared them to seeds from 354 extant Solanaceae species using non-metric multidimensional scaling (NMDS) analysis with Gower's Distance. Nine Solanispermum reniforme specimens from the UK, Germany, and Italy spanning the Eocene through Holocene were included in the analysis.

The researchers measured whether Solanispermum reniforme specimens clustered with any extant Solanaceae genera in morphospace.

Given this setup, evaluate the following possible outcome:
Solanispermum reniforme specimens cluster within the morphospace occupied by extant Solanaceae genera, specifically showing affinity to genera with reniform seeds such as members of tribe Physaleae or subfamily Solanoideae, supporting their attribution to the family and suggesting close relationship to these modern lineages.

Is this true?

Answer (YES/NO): NO